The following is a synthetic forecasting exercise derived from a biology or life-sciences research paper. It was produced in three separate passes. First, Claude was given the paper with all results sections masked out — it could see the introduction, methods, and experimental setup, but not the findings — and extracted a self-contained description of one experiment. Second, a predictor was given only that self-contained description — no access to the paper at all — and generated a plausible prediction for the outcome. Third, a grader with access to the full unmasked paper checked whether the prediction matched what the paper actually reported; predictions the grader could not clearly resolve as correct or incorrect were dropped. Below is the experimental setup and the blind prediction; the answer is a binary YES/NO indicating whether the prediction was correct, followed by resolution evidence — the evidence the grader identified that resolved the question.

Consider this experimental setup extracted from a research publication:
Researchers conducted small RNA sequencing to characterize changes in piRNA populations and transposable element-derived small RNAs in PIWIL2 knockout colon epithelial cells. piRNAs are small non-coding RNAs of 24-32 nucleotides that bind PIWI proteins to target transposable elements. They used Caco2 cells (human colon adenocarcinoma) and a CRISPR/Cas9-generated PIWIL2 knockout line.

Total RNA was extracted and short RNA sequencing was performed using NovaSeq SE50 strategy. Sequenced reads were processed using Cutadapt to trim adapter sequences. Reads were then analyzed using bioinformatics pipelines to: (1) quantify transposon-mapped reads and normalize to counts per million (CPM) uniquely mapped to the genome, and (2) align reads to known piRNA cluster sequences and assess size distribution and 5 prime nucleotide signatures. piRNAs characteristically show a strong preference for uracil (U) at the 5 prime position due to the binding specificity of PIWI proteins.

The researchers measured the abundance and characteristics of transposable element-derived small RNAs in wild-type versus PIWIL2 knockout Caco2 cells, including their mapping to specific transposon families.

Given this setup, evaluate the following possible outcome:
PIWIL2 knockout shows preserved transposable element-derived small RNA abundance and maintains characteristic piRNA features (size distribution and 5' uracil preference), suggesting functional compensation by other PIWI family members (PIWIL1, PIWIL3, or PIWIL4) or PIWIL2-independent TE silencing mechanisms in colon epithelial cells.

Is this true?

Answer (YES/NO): NO